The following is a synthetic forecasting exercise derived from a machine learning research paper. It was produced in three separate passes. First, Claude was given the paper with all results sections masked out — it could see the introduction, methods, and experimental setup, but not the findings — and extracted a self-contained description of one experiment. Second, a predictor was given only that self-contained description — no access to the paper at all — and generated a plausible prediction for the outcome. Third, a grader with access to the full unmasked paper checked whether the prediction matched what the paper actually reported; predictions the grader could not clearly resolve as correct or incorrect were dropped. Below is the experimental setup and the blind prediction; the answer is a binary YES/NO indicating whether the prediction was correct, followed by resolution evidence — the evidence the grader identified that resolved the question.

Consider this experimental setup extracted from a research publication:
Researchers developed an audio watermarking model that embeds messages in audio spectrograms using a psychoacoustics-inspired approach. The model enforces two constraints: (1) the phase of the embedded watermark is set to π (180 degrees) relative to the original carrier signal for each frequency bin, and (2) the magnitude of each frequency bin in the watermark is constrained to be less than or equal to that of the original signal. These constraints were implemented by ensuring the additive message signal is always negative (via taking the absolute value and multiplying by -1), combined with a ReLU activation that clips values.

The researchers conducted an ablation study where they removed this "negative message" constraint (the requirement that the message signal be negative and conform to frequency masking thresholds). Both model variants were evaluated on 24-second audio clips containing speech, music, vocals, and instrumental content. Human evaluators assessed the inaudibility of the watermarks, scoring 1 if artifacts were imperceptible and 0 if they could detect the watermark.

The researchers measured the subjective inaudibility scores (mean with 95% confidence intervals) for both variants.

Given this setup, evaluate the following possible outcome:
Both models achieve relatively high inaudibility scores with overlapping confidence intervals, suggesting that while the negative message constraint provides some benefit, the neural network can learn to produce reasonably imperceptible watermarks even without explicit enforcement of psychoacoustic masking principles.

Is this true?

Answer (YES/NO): NO